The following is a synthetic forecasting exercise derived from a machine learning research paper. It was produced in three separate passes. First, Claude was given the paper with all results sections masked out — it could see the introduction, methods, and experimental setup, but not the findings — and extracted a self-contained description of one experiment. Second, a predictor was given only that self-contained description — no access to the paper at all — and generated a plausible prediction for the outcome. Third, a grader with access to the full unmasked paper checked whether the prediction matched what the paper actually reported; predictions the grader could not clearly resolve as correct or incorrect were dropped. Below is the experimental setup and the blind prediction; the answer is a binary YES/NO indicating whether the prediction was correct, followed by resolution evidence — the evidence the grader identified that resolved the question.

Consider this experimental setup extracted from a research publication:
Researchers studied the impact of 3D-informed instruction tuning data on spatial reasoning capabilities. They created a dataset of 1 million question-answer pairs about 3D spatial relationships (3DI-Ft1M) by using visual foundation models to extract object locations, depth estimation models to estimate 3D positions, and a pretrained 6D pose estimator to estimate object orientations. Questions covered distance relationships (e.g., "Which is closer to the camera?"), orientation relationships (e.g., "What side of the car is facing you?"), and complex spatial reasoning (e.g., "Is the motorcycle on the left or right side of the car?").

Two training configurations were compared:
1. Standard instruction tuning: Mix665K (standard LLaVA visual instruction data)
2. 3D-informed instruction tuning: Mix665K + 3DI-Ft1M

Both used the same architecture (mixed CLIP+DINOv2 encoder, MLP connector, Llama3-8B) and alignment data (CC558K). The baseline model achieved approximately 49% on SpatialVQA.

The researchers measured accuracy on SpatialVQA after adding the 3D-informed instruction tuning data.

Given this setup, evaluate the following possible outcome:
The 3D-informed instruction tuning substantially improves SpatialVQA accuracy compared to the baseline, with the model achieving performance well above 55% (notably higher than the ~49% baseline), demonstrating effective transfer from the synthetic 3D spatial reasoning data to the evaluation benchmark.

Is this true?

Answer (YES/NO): YES